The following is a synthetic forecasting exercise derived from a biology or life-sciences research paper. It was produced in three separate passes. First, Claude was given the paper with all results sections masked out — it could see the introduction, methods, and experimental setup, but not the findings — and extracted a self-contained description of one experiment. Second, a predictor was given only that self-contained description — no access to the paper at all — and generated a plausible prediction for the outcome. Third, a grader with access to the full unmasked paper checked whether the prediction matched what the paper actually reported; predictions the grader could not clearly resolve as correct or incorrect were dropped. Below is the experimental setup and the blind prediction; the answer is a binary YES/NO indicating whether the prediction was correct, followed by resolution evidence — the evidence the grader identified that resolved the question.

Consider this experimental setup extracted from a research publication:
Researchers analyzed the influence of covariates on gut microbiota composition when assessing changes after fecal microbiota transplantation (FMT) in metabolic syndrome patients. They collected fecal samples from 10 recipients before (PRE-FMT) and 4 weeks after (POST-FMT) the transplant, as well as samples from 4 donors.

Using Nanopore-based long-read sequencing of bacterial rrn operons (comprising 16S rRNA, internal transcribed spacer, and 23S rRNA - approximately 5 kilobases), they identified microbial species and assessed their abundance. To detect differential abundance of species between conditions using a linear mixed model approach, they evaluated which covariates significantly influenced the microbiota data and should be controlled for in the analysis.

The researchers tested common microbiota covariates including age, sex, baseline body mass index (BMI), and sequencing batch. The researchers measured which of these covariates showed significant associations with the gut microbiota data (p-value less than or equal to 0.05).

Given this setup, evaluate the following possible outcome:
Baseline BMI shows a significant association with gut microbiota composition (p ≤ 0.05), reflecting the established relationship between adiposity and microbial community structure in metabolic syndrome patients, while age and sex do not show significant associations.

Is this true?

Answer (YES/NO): NO